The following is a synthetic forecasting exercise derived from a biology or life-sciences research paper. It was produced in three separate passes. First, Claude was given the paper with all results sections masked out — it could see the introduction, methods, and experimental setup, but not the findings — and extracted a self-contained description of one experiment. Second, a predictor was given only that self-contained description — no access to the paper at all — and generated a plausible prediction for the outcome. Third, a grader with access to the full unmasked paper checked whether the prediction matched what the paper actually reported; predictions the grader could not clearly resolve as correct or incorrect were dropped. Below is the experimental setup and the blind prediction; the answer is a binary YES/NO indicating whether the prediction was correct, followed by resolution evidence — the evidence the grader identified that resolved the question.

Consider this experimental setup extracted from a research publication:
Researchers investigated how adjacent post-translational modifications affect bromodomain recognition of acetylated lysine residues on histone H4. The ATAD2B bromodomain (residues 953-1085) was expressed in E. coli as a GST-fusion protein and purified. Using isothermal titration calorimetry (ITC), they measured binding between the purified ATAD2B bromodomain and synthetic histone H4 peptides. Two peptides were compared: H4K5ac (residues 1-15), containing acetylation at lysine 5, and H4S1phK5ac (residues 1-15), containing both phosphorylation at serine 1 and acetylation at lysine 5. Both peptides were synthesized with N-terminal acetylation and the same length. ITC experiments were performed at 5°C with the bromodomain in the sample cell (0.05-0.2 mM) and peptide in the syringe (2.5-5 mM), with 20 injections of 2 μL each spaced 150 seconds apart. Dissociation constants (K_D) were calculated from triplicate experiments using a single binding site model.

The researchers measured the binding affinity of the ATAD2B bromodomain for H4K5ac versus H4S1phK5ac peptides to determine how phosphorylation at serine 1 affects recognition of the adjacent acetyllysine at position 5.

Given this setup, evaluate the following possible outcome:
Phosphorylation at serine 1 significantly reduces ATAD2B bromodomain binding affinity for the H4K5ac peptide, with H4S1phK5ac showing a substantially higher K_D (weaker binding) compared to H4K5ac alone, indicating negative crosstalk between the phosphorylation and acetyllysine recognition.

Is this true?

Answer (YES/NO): YES